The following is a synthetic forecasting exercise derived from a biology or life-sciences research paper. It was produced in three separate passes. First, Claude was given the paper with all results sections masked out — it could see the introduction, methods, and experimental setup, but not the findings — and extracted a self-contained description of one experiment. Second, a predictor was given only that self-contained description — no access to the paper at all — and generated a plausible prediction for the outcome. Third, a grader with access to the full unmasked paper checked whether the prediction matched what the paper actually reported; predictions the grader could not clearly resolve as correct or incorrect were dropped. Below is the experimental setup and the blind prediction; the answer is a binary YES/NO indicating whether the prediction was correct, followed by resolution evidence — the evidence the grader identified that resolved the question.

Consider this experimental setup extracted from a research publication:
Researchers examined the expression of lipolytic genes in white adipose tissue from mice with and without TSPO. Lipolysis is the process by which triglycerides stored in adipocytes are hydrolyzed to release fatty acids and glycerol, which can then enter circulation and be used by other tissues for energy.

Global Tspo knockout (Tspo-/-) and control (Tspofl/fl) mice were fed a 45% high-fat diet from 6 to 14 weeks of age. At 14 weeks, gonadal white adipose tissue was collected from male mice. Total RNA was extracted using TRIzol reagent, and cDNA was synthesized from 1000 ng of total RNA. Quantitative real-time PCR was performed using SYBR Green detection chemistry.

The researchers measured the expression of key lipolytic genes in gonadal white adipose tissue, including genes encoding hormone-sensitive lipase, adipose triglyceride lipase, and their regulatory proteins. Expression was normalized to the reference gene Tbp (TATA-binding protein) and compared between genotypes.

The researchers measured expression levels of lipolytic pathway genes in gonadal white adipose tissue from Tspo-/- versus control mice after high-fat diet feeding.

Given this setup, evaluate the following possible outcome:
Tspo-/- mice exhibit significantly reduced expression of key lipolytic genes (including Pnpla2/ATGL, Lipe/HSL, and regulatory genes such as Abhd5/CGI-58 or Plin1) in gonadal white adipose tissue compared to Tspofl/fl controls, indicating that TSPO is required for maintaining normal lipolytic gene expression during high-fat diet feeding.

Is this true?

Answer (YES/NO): NO